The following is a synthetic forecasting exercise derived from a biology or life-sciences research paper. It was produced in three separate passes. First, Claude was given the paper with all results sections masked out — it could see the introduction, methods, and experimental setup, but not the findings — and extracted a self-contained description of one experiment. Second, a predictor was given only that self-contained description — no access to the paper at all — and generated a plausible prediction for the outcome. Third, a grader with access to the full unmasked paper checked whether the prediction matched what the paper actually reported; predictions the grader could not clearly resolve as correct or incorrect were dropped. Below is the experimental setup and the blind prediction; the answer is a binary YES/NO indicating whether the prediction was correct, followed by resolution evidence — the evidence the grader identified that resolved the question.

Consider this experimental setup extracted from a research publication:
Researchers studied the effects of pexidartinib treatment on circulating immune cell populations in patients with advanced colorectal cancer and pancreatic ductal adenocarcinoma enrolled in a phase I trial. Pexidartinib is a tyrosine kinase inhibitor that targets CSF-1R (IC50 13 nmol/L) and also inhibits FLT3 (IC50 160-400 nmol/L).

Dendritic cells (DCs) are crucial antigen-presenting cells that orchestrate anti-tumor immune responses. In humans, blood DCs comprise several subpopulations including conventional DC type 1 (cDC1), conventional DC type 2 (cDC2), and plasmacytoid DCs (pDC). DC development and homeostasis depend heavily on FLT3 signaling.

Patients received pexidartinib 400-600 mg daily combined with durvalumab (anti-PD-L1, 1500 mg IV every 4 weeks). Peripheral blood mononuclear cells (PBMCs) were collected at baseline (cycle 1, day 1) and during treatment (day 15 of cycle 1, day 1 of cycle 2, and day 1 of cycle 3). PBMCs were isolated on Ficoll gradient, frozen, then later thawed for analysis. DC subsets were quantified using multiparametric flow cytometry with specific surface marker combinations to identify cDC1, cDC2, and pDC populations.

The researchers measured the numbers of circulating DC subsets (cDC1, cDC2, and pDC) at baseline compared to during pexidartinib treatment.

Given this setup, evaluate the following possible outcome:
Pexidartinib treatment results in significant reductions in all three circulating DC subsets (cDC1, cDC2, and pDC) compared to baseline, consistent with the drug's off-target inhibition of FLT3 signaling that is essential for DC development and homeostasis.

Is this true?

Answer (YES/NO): YES